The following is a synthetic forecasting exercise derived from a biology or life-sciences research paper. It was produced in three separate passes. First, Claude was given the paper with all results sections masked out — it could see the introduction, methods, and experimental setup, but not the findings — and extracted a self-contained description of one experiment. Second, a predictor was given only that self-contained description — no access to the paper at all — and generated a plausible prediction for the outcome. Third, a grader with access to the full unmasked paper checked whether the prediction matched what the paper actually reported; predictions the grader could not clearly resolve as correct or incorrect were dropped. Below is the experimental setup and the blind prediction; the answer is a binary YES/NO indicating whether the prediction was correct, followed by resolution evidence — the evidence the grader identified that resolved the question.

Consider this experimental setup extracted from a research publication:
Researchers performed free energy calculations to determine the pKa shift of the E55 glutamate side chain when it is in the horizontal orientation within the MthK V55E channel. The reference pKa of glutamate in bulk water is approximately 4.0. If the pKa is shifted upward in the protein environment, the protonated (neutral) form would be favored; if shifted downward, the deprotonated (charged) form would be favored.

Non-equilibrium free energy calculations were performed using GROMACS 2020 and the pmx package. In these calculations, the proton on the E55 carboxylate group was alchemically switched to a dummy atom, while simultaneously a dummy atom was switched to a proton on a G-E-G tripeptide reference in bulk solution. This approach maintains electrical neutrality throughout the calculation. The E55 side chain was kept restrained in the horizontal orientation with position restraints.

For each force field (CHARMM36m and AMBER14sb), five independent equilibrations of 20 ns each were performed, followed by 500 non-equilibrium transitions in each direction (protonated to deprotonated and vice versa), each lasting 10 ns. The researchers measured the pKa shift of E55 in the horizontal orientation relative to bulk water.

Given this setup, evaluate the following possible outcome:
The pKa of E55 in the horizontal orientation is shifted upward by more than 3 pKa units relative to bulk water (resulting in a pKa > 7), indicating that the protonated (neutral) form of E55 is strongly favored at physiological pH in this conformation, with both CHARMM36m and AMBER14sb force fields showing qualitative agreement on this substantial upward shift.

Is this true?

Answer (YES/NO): YES